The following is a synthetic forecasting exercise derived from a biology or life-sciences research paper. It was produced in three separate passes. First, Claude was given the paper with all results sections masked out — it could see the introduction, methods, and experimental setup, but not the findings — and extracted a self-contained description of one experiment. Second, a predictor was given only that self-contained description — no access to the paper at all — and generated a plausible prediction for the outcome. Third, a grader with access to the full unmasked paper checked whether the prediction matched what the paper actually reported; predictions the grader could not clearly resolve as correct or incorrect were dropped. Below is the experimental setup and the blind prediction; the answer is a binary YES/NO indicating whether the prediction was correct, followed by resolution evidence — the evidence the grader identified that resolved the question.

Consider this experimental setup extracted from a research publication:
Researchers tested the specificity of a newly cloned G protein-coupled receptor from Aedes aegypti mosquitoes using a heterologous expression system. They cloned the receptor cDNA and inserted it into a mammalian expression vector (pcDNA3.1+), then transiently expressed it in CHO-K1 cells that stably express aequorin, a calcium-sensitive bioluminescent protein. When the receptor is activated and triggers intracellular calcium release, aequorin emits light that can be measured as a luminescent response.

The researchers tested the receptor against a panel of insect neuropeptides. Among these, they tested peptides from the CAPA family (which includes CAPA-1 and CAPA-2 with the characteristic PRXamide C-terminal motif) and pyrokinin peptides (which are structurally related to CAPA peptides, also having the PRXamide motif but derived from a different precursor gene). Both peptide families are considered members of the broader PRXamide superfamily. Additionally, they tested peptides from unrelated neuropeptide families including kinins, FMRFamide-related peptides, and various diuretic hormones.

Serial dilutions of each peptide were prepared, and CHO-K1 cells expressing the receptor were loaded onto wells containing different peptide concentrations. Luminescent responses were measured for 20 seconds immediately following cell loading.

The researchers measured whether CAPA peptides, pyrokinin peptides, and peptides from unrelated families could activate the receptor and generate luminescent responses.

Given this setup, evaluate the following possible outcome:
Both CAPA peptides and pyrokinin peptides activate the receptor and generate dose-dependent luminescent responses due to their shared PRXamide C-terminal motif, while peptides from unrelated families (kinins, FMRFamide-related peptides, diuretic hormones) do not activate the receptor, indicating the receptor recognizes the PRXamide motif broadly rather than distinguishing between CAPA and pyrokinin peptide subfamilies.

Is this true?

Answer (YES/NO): NO